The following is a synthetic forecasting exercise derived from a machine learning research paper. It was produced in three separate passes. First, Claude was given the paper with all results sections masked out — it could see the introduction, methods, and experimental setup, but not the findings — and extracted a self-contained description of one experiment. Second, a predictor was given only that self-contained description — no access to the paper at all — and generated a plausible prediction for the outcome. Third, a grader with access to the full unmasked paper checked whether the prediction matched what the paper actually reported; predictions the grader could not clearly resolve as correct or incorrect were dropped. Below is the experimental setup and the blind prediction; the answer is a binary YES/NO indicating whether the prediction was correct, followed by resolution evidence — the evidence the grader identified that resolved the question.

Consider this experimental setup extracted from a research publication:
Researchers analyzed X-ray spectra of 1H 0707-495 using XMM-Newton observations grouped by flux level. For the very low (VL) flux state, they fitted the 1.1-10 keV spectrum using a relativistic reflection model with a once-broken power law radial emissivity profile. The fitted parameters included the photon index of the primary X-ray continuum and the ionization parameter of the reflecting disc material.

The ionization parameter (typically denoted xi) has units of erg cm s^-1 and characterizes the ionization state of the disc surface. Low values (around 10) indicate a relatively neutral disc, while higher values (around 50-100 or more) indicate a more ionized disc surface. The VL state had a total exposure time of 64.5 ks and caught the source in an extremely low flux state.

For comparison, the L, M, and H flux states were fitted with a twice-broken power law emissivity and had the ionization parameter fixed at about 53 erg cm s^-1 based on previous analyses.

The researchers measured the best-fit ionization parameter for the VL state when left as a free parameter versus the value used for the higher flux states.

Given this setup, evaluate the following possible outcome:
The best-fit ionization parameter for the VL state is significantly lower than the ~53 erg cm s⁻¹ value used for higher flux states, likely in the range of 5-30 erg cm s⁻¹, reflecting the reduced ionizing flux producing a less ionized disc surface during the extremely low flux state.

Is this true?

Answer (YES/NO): YES